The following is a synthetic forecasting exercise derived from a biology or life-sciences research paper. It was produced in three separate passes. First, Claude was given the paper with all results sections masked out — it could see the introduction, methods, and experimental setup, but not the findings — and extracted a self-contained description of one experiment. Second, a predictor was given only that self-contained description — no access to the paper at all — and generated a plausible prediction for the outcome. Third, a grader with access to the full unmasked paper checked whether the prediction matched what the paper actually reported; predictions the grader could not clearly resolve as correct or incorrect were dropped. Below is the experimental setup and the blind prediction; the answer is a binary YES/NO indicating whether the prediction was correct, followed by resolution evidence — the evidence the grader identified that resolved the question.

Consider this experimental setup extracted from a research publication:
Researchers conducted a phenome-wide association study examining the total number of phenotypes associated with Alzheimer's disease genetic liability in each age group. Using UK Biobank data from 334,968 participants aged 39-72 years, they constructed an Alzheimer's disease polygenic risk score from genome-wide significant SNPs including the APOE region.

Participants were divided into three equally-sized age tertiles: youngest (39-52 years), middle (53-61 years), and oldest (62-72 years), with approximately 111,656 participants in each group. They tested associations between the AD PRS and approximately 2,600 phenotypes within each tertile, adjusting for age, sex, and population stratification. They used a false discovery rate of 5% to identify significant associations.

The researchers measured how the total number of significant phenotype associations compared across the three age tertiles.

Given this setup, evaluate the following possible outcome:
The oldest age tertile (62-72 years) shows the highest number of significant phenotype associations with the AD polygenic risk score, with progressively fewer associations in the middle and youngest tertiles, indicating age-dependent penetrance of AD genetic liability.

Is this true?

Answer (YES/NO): YES